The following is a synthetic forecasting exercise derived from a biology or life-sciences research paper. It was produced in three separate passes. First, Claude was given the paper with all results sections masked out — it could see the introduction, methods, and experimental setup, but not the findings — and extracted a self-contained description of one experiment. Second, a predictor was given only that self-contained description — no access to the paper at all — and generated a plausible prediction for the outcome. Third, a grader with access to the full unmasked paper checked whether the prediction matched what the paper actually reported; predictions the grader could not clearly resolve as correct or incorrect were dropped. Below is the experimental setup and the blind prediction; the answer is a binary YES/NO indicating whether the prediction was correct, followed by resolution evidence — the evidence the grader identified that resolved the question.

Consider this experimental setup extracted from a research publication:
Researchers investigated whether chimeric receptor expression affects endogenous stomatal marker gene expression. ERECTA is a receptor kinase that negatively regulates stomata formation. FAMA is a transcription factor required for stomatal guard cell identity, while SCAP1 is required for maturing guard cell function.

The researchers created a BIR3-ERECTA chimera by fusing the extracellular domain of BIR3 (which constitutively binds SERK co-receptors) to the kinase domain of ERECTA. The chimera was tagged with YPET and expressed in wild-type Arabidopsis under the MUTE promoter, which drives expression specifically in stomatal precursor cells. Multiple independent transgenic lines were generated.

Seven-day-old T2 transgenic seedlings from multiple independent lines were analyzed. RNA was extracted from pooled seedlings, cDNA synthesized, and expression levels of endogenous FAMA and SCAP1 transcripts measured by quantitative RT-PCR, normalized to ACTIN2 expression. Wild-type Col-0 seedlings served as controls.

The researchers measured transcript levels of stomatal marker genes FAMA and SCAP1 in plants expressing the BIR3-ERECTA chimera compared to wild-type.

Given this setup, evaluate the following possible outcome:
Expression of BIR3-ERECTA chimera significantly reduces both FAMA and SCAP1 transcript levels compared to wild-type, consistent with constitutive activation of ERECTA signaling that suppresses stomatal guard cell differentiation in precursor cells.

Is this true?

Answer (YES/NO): YES